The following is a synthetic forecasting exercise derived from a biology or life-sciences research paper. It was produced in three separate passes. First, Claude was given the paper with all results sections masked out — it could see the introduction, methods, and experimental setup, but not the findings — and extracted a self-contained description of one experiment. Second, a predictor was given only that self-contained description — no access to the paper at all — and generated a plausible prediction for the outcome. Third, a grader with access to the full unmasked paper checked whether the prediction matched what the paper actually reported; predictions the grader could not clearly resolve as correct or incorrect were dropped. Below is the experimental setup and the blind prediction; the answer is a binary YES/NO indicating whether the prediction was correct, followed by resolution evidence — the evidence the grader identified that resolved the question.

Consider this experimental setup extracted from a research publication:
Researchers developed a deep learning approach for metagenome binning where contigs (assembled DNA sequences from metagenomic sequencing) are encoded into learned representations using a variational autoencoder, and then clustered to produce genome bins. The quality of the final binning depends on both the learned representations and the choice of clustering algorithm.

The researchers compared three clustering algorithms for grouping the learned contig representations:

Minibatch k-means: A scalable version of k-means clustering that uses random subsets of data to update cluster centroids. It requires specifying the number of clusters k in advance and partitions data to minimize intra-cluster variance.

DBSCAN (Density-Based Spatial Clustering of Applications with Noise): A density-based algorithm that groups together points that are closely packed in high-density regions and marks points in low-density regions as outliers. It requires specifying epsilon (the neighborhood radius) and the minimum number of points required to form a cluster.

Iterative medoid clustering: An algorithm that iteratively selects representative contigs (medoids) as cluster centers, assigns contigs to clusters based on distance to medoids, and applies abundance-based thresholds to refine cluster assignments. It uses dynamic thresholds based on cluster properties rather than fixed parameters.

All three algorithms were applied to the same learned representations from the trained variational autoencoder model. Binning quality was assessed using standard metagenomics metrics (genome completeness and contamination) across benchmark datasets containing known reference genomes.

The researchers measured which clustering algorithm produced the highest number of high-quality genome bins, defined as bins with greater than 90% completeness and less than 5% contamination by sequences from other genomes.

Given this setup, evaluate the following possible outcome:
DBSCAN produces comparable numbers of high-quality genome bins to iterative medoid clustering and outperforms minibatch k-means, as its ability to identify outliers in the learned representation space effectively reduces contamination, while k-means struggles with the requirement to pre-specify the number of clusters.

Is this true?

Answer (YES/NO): NO